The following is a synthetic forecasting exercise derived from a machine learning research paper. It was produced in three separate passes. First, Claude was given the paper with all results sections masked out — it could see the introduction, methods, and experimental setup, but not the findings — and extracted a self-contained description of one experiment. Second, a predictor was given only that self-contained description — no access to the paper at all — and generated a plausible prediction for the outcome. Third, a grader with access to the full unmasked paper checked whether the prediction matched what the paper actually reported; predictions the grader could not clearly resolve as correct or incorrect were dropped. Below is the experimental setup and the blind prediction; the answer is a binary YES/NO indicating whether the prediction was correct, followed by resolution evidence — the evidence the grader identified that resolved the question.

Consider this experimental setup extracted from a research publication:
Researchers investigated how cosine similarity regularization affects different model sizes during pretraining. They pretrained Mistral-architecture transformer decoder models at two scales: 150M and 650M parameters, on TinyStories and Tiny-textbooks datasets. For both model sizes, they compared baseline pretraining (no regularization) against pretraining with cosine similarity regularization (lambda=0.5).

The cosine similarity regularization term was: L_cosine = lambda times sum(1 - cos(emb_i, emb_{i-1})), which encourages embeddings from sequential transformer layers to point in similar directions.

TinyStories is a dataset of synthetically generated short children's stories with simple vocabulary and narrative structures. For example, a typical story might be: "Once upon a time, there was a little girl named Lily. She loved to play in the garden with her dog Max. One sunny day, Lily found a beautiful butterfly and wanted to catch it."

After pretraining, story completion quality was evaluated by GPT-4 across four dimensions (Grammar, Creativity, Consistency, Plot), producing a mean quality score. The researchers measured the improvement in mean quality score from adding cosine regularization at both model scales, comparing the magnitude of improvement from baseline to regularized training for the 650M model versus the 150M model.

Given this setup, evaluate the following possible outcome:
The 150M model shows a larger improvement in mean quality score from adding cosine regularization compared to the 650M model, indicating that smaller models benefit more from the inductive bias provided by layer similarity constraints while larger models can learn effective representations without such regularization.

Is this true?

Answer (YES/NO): NO